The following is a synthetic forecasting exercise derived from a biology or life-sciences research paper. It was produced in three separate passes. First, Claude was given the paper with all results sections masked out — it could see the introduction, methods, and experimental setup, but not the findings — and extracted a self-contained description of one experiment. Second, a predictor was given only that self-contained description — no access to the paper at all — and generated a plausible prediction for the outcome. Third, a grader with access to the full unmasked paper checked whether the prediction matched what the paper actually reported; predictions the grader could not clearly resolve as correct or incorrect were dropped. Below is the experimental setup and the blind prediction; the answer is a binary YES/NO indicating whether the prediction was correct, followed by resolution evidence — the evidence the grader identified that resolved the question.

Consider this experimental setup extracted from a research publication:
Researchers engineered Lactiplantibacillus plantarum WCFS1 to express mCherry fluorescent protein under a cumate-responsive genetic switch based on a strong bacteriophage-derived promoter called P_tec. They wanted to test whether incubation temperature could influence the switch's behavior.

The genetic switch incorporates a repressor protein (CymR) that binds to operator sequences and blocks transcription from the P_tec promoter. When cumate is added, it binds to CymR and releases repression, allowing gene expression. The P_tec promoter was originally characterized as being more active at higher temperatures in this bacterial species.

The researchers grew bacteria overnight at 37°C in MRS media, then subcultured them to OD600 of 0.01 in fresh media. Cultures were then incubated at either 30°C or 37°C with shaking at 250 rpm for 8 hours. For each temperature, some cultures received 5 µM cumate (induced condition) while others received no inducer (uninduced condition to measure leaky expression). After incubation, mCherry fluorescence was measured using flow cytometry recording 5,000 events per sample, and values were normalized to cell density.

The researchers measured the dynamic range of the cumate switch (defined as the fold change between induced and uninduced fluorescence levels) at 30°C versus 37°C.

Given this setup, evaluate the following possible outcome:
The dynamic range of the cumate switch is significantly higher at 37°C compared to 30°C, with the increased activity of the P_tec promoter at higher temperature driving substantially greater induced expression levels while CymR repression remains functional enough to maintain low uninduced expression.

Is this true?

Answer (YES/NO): NO